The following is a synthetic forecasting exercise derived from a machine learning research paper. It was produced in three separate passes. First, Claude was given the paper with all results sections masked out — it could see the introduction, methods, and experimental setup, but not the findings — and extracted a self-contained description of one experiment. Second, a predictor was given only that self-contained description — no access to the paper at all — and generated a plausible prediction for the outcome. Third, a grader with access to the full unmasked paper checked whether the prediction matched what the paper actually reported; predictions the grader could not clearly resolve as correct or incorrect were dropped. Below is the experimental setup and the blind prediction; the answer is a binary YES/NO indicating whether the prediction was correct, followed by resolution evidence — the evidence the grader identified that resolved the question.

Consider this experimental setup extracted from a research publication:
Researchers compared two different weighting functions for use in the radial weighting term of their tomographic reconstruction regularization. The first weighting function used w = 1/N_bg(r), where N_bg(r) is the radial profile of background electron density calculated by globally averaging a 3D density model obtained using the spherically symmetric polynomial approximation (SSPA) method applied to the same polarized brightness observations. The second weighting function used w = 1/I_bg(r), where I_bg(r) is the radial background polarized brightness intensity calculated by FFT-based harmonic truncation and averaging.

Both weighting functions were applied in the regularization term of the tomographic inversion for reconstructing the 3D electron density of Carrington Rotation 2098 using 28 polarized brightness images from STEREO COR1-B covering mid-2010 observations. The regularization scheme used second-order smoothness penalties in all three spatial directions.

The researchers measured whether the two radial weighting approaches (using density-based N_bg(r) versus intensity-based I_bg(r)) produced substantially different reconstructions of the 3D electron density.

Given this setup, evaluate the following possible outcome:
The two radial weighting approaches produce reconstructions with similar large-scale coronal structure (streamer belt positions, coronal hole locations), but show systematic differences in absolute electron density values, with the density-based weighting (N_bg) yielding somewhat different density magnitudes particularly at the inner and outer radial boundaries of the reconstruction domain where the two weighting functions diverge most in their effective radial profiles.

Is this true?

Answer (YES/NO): NO